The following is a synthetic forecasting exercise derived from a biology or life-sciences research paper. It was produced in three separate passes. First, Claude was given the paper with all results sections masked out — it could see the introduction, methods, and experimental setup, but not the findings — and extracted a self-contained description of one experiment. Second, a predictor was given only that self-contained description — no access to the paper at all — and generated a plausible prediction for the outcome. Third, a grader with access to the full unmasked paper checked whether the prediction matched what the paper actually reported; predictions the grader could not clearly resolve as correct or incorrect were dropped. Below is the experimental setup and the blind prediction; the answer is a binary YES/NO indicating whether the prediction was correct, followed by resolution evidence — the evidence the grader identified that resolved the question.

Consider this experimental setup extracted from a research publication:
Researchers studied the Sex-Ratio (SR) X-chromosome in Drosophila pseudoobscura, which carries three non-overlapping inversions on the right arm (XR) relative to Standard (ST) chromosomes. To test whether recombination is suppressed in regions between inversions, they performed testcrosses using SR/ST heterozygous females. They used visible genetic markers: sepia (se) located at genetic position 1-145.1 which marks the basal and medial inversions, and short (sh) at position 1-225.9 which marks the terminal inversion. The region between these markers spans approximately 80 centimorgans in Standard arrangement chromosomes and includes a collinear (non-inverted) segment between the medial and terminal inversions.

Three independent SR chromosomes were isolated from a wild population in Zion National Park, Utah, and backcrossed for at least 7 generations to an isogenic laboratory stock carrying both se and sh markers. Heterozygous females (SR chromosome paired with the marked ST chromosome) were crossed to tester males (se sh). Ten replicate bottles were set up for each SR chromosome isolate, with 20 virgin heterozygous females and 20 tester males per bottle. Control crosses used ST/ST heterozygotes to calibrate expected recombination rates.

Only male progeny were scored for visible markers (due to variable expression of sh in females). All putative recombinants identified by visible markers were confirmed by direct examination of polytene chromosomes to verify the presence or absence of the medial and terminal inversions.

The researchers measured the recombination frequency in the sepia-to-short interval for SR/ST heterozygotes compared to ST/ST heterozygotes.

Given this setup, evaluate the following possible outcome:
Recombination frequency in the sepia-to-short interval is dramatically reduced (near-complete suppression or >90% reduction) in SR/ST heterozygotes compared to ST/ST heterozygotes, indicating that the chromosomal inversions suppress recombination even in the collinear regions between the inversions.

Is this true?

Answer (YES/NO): YES